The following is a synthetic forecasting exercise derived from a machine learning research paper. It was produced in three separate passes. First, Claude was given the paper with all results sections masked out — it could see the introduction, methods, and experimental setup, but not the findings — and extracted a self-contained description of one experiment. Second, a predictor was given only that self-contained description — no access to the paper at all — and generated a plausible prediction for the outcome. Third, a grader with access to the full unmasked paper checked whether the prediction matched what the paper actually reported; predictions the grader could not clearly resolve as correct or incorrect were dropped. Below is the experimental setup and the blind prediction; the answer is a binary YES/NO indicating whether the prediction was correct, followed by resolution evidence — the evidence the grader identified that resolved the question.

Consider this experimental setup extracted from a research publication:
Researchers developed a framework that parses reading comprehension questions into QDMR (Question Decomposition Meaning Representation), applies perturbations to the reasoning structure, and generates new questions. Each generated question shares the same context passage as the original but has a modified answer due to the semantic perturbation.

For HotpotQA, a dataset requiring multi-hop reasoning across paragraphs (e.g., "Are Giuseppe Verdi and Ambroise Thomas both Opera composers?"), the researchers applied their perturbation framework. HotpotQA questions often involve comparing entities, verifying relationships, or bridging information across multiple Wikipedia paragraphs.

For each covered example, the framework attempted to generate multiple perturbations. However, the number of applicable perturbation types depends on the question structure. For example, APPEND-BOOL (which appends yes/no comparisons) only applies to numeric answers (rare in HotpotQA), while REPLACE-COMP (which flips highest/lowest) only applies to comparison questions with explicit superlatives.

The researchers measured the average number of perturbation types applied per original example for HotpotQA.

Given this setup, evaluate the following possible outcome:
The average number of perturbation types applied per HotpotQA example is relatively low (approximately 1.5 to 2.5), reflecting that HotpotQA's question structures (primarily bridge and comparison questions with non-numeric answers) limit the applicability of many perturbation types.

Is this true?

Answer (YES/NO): NO